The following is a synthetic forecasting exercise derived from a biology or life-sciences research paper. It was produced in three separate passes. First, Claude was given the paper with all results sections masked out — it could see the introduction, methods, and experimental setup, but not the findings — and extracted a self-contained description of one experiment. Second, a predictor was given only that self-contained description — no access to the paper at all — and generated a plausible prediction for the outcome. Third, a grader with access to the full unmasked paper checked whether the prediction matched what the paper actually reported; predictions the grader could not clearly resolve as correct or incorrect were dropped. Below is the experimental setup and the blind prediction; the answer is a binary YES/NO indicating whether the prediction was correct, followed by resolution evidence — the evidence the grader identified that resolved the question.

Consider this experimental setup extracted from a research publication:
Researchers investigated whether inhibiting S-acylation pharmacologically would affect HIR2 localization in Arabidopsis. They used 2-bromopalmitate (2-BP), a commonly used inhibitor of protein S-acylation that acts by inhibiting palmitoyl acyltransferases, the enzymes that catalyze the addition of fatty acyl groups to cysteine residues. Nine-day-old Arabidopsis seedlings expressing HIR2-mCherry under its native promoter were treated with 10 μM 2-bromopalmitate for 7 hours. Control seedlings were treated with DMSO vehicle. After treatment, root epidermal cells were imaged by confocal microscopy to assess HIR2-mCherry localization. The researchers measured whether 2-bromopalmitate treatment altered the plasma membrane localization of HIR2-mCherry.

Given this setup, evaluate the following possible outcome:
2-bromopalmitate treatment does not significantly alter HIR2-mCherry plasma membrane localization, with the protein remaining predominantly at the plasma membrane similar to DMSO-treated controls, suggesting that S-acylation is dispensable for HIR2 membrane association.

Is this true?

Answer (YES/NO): NO